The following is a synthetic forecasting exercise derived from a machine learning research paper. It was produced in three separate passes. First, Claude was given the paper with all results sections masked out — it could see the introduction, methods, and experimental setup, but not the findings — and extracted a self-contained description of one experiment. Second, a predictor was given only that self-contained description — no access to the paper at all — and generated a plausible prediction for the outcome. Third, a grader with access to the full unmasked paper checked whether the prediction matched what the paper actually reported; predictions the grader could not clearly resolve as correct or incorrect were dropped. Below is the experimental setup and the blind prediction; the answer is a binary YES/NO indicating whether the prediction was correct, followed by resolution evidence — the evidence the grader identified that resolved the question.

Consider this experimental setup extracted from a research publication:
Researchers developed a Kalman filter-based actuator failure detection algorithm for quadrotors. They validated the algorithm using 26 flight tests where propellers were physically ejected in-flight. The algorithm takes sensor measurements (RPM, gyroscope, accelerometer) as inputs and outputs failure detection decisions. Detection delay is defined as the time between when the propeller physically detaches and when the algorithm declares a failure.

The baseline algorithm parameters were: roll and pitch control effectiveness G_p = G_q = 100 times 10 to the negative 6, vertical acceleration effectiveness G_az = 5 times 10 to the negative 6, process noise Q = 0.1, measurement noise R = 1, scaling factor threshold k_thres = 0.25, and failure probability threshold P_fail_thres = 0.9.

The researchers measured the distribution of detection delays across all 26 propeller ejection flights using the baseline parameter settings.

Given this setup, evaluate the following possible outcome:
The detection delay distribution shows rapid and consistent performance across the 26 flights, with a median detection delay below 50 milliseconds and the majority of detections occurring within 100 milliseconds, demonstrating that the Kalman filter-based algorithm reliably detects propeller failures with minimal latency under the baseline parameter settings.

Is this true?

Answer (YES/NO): NO